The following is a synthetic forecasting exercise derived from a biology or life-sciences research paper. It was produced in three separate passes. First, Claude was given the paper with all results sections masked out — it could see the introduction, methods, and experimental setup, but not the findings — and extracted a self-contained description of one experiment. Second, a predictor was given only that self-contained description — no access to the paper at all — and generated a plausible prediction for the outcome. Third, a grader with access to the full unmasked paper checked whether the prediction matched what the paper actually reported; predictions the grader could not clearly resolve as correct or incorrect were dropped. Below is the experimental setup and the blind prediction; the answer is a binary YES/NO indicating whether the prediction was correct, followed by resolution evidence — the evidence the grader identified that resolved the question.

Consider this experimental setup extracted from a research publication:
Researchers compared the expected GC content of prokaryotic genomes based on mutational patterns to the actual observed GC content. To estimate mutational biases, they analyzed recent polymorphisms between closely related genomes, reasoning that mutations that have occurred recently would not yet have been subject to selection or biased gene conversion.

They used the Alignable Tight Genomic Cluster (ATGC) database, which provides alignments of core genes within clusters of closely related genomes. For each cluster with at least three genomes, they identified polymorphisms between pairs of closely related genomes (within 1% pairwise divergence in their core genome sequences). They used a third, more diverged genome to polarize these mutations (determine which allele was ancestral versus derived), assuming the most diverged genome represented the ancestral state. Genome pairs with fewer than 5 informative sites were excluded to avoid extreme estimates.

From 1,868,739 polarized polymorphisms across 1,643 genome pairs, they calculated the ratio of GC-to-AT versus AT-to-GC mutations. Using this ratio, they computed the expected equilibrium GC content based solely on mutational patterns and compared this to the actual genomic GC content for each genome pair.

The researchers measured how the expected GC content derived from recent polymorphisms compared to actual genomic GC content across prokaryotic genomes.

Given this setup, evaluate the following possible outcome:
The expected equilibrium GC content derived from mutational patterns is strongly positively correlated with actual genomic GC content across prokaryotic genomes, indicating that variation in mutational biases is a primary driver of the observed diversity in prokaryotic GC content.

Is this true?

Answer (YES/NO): NO